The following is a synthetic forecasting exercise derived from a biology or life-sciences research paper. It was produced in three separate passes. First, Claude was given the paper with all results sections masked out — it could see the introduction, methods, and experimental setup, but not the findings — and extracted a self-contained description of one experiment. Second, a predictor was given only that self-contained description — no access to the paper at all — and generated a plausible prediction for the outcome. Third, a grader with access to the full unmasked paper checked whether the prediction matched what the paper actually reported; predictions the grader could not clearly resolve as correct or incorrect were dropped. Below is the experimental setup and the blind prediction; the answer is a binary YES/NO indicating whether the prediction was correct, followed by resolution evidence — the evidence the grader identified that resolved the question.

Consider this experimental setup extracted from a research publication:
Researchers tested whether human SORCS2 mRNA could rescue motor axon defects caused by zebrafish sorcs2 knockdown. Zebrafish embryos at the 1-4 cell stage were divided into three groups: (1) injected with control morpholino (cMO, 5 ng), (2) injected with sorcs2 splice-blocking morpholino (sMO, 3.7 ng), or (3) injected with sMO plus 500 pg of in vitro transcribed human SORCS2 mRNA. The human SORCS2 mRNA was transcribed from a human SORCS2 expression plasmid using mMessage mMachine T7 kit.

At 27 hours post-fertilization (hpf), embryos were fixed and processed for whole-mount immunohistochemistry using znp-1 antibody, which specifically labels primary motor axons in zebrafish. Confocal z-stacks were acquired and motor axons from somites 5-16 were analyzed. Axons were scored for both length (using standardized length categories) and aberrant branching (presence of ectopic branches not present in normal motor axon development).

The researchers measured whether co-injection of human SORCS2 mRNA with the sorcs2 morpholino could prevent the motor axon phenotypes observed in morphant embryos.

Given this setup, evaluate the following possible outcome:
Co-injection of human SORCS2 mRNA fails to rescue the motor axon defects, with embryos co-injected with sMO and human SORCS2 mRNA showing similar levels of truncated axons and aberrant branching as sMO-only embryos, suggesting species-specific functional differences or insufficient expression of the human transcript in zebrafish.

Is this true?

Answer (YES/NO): NO